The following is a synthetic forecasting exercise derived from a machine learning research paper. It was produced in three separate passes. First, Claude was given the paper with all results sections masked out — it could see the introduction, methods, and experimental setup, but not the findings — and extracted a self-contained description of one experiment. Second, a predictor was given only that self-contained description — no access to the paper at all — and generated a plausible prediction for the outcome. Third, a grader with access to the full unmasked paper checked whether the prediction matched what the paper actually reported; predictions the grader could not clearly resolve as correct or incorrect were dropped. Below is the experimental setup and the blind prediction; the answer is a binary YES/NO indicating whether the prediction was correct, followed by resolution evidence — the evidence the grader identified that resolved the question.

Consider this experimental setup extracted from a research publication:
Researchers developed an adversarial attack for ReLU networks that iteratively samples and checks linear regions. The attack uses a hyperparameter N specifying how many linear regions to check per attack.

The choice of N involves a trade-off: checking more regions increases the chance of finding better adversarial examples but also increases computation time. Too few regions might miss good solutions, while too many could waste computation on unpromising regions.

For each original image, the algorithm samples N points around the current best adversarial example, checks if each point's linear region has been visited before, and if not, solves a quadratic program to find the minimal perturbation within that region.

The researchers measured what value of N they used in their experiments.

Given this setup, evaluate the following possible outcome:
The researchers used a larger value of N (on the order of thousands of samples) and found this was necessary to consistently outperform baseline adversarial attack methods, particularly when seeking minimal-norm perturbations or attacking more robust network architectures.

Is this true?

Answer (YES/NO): NO